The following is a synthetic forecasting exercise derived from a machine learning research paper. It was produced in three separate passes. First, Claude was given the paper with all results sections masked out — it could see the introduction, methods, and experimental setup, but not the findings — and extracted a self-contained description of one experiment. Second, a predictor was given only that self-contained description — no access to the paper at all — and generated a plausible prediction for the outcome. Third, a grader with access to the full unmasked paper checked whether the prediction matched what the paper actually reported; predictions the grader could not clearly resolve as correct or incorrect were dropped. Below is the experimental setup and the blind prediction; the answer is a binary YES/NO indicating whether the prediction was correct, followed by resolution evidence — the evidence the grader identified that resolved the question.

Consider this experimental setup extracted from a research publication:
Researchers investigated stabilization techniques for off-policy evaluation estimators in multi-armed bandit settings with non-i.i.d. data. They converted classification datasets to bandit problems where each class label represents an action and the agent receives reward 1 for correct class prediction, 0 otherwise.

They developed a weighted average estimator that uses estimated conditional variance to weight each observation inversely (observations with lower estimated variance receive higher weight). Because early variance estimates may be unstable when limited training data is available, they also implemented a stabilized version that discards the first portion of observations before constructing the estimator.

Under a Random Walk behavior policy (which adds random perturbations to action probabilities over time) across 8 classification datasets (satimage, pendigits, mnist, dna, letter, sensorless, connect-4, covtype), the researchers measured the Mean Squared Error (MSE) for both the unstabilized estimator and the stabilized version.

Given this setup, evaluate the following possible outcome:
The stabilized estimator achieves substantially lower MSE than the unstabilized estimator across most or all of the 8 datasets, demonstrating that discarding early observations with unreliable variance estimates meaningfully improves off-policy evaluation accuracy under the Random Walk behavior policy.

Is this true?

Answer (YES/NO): NO